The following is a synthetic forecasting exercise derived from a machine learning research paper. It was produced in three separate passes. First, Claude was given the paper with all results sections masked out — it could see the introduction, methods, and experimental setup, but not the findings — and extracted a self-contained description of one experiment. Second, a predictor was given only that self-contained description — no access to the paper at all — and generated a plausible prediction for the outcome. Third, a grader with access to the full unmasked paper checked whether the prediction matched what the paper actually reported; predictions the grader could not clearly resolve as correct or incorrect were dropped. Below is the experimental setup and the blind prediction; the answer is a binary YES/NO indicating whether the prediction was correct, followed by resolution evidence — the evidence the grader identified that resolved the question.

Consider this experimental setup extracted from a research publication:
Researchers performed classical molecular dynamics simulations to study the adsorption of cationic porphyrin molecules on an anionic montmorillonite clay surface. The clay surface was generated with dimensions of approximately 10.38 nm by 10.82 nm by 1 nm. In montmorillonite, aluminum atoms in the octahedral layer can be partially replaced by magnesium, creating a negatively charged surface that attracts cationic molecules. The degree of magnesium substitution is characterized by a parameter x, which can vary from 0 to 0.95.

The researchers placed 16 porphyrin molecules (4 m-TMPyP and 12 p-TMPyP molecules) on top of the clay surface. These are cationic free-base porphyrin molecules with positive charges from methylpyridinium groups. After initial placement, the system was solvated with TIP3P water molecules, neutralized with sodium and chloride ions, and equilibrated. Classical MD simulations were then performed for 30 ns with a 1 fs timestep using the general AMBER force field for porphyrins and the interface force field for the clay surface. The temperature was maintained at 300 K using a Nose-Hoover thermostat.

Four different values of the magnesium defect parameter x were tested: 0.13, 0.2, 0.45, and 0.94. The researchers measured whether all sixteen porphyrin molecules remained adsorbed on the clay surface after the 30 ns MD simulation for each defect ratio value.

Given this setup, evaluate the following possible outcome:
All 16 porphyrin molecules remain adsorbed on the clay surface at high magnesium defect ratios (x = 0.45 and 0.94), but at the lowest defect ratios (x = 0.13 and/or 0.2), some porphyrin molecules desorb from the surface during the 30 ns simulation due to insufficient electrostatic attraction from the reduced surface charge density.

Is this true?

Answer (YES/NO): NO